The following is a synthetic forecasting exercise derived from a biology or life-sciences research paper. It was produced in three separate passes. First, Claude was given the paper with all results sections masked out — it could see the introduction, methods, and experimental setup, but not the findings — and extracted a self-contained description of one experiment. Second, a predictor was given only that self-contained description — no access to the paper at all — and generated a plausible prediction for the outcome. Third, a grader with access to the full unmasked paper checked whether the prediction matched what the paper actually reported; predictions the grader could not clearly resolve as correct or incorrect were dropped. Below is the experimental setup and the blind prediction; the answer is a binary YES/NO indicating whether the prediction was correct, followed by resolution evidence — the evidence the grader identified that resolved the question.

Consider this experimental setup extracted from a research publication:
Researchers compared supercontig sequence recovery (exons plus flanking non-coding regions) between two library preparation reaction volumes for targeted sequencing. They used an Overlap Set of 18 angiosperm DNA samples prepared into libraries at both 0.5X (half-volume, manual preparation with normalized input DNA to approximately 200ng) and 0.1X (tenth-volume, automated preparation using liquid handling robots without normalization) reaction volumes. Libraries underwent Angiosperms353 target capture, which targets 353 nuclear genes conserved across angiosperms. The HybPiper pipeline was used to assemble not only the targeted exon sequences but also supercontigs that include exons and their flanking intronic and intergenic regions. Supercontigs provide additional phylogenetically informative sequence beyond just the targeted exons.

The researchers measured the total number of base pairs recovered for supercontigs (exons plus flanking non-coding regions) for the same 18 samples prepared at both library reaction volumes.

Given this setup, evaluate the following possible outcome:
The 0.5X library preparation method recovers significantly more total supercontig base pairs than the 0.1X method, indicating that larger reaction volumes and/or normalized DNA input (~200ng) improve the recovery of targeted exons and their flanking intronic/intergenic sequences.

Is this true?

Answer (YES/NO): NO